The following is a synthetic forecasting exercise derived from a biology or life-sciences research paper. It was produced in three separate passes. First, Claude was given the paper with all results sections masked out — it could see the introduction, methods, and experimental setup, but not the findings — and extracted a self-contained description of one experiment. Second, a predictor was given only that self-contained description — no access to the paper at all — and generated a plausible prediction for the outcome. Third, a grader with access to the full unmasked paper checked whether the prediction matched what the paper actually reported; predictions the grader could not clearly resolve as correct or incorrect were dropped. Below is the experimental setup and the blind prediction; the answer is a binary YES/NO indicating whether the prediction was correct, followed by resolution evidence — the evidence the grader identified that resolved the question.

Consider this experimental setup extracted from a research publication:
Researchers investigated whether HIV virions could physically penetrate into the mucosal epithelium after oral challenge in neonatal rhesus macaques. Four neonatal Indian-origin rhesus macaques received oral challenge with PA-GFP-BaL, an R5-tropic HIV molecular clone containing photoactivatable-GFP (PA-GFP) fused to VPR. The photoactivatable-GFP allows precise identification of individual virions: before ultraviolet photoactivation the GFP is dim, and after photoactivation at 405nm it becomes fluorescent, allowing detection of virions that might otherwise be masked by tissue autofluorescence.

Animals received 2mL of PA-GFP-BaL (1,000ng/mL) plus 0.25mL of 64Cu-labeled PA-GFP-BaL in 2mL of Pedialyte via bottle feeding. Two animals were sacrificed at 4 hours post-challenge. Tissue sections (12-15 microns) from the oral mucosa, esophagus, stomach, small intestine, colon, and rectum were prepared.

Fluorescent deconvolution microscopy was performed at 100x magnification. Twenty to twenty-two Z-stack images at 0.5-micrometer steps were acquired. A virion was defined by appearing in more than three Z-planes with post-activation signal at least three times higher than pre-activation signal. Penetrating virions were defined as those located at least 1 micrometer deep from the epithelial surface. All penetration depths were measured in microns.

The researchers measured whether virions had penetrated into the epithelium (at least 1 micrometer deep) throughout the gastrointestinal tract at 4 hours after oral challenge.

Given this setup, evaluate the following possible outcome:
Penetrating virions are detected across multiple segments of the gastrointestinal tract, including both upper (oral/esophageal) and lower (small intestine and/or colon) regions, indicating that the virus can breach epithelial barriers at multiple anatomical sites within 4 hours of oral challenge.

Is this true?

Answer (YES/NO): YES